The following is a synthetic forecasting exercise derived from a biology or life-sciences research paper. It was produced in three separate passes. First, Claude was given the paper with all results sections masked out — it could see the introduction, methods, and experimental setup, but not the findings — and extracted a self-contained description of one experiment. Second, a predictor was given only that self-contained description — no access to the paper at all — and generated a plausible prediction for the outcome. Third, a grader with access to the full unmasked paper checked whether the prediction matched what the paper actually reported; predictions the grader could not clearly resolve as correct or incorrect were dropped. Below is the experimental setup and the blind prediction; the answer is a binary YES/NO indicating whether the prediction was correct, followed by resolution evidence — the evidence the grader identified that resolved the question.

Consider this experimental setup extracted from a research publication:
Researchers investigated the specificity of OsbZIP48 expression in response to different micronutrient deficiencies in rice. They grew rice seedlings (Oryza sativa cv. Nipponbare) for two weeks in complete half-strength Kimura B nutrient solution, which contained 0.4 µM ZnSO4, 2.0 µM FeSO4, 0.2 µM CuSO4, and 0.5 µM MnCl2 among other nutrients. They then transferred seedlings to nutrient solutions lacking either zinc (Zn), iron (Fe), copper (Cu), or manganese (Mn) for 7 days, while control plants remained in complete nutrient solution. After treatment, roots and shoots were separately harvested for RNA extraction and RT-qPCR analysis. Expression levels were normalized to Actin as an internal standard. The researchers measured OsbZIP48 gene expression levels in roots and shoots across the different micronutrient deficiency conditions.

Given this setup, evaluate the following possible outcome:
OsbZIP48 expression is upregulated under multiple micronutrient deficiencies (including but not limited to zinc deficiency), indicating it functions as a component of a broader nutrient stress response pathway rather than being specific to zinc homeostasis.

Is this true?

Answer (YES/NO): NO